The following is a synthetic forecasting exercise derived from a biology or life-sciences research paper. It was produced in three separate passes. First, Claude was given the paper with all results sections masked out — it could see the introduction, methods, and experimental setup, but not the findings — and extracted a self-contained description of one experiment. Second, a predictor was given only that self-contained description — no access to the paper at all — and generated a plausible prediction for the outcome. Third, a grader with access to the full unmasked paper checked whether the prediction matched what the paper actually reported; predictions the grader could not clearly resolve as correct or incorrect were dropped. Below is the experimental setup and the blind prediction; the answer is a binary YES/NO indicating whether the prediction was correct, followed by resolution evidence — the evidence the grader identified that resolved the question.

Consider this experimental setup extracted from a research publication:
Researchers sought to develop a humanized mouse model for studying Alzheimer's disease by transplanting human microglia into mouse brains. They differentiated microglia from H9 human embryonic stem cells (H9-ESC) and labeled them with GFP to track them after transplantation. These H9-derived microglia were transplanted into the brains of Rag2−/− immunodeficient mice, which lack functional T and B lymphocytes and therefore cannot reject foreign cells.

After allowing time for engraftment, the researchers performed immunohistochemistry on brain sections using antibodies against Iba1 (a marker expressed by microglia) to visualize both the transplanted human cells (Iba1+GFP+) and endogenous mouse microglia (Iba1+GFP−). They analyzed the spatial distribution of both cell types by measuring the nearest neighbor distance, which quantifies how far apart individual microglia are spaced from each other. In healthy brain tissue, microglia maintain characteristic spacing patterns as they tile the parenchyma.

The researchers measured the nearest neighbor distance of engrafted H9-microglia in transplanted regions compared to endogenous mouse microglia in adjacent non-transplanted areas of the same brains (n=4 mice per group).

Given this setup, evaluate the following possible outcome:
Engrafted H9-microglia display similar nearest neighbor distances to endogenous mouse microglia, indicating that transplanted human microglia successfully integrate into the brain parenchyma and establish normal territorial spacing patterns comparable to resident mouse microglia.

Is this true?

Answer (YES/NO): YES